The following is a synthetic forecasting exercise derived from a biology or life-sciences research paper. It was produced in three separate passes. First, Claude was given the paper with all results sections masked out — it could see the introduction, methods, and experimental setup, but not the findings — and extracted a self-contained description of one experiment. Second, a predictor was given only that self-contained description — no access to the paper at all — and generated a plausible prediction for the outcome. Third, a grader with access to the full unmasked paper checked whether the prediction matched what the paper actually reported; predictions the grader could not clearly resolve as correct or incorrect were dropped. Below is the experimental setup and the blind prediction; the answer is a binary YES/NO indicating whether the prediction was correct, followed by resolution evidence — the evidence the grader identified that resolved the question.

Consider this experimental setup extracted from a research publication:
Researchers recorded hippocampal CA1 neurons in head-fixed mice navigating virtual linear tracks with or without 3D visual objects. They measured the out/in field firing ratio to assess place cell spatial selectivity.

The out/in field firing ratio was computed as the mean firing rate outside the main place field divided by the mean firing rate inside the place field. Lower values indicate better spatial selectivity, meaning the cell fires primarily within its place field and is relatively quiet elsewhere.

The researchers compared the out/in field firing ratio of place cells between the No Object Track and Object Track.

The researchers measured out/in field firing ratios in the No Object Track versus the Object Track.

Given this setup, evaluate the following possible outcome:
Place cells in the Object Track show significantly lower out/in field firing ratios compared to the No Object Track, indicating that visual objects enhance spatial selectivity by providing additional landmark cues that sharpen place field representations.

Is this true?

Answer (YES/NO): YES